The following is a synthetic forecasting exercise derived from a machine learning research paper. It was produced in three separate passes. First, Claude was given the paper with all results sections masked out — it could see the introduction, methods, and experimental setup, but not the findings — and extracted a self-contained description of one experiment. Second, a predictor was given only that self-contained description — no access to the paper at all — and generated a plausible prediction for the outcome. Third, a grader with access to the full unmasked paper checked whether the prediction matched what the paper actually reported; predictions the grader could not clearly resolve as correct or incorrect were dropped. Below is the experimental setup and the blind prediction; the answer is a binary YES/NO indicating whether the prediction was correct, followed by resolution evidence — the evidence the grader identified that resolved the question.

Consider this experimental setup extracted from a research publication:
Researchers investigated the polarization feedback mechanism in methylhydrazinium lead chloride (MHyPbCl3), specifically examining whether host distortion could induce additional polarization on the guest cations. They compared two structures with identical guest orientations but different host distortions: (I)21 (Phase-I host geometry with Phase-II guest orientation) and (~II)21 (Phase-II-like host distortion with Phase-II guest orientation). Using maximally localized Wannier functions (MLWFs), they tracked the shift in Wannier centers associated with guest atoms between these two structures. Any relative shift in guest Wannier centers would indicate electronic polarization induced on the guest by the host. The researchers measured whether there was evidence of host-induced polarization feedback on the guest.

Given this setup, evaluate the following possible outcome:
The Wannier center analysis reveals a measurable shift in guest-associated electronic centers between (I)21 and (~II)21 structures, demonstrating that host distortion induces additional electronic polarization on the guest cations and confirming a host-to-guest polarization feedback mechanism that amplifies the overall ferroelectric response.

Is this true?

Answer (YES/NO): NO